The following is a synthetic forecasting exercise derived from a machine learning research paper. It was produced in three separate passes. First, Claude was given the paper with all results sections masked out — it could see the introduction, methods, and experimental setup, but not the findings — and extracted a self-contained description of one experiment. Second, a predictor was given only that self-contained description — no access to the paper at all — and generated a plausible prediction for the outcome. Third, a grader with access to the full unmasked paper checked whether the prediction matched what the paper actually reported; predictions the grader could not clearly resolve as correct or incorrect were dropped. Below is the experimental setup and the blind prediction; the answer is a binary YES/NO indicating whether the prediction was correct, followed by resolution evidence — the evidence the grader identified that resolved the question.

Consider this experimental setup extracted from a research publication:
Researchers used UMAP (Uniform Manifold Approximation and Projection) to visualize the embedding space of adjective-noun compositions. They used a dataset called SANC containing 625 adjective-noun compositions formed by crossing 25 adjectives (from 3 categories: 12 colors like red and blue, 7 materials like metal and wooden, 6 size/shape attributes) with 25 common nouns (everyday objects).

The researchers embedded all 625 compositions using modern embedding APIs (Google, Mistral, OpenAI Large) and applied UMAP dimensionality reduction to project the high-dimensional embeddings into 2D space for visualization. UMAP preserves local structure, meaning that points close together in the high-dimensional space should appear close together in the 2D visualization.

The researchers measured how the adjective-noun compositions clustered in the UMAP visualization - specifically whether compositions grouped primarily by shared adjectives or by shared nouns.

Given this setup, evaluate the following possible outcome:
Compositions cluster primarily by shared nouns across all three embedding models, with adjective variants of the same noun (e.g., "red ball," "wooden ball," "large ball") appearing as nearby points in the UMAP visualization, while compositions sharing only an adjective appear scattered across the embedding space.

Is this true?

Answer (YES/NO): NO